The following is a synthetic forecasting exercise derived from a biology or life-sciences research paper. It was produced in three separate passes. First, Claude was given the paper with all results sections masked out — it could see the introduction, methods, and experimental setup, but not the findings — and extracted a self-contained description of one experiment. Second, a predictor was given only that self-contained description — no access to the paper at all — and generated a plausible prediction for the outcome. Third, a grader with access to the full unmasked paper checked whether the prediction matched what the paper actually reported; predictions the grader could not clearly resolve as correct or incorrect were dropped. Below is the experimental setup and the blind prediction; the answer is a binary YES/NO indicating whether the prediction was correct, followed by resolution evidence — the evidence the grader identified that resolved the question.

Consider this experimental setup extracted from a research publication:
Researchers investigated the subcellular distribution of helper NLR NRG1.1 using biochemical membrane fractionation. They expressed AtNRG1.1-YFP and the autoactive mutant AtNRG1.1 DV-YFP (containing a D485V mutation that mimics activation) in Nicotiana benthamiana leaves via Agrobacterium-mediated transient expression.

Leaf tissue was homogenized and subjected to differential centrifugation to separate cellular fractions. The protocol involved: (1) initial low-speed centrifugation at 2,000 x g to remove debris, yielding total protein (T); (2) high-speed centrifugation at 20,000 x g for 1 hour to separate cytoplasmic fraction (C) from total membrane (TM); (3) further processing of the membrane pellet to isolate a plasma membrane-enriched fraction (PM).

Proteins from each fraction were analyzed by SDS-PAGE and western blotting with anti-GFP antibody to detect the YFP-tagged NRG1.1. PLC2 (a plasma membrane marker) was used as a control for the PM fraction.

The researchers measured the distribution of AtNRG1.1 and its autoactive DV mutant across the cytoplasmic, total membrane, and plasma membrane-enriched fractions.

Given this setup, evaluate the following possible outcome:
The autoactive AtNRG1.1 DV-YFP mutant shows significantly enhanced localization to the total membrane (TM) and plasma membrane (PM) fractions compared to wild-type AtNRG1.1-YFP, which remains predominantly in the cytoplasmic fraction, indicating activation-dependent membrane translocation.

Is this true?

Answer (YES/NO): NO